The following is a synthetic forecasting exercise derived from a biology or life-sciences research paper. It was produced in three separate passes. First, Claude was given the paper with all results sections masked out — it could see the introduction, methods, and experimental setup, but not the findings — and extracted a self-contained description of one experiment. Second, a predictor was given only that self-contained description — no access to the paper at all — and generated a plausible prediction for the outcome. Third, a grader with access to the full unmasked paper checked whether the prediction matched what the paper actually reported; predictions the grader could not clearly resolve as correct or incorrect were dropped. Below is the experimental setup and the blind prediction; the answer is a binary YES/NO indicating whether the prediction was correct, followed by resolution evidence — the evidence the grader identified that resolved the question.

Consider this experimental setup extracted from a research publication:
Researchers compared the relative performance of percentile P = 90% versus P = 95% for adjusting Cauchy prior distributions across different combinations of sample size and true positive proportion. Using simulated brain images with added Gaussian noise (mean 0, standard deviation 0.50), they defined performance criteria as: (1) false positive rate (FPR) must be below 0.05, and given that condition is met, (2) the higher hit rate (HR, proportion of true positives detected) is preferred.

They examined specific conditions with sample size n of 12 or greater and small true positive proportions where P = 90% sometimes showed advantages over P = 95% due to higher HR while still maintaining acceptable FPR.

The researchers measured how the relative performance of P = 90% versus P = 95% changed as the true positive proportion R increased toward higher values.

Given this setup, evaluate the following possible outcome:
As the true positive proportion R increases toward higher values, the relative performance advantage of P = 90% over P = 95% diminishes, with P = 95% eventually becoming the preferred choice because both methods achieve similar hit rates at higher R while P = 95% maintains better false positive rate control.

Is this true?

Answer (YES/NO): NO